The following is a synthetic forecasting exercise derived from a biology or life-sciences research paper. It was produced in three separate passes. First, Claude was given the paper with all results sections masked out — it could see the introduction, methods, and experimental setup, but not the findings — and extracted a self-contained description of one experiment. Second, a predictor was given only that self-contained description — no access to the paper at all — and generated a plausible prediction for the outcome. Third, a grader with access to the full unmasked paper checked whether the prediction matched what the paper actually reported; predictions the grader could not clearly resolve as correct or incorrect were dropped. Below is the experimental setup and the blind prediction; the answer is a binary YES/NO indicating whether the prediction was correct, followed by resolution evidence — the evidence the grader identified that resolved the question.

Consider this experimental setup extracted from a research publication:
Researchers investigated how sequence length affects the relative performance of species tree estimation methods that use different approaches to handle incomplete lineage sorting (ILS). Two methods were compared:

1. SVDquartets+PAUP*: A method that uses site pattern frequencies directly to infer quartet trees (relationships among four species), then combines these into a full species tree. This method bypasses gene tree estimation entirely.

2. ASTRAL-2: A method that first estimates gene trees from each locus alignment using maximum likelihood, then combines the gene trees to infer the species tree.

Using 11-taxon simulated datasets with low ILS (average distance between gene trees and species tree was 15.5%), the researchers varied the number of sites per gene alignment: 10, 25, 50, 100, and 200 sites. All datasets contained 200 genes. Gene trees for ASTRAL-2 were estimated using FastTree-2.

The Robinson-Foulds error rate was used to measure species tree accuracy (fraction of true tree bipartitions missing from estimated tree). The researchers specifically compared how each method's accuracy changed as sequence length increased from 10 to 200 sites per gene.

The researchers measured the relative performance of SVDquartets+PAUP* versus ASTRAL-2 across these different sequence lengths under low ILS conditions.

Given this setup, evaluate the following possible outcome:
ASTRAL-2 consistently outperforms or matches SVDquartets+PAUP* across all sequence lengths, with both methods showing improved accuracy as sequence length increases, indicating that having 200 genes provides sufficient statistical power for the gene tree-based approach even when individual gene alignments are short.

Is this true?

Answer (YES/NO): NO